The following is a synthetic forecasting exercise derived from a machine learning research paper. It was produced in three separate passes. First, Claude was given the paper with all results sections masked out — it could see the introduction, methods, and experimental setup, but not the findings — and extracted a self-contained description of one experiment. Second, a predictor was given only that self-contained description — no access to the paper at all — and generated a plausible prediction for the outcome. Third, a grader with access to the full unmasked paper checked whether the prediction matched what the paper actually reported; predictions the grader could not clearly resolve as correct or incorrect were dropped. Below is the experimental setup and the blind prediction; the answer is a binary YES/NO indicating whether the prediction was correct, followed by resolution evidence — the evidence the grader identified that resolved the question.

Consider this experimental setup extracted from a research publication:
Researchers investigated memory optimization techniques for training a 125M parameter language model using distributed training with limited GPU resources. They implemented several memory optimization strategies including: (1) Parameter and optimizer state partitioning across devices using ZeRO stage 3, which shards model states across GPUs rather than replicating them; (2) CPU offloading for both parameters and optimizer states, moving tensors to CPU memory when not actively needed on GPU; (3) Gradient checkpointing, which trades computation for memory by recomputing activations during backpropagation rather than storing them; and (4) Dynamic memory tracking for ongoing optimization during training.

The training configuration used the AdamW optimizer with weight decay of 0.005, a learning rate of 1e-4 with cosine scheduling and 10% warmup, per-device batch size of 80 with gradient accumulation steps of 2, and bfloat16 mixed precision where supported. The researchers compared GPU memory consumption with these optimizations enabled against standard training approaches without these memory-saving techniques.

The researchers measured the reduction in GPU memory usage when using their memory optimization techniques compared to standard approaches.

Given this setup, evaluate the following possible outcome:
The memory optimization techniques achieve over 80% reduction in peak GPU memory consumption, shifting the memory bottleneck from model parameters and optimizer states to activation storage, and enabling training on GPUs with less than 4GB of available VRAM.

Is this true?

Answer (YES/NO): NO